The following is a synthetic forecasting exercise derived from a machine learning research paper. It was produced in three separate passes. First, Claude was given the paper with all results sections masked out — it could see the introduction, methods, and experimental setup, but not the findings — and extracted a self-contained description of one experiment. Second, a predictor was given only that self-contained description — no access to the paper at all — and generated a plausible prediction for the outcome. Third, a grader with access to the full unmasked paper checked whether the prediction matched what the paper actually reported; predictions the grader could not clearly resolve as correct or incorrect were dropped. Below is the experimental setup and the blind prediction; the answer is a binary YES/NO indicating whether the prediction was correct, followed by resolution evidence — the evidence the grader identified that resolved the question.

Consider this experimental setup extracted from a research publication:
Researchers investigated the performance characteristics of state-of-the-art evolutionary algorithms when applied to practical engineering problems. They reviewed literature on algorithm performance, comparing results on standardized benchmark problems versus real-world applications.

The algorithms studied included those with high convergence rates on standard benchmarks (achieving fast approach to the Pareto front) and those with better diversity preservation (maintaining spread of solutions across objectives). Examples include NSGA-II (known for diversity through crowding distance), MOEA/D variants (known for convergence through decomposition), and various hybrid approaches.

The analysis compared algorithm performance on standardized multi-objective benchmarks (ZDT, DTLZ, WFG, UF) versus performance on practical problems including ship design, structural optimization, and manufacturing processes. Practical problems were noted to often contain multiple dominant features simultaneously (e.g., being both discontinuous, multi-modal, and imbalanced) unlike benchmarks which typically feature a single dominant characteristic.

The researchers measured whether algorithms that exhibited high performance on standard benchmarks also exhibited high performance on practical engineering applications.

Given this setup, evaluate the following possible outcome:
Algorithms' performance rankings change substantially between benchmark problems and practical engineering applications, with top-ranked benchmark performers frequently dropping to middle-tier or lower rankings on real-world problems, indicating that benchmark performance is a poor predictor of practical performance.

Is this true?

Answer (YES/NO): YES